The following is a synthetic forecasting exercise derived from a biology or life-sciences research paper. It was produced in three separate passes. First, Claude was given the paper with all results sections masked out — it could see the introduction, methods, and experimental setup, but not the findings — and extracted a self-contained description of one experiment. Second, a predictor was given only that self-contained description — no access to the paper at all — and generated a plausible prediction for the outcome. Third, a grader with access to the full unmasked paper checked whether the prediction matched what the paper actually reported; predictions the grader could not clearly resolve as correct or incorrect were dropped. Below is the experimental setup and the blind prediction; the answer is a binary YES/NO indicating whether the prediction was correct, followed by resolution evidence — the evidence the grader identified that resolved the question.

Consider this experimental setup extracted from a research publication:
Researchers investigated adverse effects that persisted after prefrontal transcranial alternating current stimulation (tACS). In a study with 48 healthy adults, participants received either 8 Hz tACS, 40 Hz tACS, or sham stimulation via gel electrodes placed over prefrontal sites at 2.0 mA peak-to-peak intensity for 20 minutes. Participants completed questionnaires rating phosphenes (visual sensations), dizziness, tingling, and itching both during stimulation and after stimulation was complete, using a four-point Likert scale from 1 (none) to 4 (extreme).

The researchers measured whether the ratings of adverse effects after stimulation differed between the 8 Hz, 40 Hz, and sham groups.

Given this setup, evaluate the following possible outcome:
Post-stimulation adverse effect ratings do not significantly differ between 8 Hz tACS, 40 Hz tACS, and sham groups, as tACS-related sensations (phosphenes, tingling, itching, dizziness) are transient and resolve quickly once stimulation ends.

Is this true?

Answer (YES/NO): YES